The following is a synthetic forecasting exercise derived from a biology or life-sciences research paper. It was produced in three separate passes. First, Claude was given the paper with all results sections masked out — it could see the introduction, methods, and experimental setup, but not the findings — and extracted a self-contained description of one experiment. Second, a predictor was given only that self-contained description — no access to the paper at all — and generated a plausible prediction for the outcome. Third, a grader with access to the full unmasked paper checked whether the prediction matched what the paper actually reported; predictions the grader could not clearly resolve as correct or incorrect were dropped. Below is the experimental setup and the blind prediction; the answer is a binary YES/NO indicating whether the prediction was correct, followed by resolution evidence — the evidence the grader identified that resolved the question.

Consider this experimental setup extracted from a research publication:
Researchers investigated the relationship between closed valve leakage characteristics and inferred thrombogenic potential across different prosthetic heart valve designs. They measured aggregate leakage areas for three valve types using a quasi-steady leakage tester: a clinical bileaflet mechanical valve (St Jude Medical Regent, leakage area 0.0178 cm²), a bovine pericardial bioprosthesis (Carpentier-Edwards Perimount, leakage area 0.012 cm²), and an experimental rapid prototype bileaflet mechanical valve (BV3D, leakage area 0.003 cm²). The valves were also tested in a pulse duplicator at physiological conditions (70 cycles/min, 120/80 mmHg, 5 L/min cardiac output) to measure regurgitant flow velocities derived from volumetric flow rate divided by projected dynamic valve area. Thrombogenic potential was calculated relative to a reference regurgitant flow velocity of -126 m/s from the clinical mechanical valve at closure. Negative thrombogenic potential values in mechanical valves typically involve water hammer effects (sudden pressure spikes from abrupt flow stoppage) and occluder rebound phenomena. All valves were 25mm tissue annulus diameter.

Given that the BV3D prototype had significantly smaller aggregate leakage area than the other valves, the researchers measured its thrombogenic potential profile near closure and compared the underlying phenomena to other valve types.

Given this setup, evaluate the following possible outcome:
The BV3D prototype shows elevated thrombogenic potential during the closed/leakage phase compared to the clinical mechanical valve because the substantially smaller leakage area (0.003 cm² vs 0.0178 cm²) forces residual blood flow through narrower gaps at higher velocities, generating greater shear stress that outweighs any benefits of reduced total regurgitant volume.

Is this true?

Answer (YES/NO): NO